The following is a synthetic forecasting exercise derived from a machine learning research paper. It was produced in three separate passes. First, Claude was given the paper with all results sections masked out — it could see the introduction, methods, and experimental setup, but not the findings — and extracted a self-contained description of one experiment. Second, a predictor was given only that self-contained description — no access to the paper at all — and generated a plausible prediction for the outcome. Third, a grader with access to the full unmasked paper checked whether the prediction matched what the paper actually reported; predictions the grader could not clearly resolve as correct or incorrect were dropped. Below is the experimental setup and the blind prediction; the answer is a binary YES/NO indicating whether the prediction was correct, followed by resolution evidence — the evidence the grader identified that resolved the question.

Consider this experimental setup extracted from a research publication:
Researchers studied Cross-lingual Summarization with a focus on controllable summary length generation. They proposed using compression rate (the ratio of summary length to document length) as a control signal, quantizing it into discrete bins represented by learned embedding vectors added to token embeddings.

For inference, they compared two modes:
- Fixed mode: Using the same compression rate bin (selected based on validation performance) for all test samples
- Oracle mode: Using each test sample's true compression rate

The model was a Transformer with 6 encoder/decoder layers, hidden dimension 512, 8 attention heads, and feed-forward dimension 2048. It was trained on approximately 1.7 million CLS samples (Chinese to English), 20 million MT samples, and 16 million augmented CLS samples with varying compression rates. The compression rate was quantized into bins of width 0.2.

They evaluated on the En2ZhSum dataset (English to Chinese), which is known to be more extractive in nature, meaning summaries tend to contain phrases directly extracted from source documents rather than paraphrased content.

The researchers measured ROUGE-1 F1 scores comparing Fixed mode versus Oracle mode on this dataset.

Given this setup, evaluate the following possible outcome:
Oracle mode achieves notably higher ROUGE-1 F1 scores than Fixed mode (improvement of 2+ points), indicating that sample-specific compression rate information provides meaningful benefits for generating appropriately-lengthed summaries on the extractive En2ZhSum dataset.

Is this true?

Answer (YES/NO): NO